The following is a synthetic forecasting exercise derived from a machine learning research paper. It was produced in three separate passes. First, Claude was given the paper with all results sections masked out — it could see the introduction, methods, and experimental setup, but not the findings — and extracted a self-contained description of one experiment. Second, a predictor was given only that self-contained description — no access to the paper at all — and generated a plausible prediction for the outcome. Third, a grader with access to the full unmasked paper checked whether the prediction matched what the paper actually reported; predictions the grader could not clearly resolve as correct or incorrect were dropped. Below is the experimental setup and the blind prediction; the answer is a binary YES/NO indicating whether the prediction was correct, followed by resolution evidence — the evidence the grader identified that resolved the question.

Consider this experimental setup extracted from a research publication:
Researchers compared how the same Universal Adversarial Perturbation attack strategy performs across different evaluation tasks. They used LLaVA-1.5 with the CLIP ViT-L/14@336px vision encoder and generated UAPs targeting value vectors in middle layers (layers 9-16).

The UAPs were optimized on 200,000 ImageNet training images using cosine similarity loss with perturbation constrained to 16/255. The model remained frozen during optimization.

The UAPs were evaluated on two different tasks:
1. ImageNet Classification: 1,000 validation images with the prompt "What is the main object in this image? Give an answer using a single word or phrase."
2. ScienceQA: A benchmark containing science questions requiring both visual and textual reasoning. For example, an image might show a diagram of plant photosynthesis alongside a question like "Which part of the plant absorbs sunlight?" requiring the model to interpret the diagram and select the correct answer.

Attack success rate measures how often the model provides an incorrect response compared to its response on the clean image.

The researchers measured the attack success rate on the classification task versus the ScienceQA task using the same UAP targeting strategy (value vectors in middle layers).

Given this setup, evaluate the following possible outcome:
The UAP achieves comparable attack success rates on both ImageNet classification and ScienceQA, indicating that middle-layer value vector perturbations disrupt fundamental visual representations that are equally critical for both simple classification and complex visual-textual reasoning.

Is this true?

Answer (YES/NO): NO